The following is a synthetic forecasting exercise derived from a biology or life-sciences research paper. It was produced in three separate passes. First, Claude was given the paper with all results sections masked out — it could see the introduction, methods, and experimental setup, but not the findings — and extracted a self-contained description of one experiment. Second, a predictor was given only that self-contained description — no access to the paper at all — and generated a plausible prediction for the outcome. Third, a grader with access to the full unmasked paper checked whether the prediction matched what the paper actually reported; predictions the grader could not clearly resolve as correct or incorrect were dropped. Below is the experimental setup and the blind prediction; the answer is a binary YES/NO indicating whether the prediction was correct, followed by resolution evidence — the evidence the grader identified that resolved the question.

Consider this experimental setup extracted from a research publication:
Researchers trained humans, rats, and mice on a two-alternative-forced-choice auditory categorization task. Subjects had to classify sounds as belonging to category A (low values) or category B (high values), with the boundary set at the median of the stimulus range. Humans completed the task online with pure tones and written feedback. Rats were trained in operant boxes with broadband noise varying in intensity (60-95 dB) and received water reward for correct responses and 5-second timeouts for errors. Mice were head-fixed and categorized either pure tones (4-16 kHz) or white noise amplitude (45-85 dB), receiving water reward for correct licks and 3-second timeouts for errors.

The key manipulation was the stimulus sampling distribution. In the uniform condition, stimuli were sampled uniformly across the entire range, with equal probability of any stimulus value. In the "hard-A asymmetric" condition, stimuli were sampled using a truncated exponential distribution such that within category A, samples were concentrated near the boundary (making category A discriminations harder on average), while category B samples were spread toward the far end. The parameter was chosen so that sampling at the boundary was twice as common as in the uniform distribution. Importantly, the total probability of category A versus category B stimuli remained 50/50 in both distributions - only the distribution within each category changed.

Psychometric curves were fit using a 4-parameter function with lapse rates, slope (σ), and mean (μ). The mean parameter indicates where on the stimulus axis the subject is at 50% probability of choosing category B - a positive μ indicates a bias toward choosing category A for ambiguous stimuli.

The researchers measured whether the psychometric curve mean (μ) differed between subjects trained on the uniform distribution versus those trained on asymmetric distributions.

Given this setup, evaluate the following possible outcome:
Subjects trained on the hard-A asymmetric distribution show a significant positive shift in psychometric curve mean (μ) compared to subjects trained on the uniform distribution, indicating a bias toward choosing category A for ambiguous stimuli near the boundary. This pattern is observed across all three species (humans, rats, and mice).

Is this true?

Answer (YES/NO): YES